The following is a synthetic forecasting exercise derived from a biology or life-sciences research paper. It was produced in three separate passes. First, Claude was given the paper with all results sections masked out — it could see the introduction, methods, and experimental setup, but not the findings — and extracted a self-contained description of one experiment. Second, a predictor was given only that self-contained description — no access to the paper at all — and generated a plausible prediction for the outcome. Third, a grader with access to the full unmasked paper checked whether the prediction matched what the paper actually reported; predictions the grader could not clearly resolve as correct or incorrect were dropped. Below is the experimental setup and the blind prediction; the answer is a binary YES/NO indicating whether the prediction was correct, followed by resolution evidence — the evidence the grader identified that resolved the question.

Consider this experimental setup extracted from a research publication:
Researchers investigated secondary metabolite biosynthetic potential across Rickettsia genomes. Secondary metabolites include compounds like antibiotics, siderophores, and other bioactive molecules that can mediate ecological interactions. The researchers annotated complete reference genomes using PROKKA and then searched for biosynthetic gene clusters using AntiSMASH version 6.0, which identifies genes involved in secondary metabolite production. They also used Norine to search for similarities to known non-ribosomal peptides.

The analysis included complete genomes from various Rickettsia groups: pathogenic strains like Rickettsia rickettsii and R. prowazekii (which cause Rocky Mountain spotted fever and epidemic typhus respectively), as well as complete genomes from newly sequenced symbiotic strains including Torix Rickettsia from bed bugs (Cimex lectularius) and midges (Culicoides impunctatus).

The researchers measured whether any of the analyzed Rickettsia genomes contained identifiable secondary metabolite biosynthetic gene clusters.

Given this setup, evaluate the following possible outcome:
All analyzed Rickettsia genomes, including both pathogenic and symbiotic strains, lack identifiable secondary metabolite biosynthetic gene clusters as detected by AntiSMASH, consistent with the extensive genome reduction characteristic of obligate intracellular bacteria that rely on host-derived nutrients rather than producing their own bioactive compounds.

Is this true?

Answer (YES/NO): NO